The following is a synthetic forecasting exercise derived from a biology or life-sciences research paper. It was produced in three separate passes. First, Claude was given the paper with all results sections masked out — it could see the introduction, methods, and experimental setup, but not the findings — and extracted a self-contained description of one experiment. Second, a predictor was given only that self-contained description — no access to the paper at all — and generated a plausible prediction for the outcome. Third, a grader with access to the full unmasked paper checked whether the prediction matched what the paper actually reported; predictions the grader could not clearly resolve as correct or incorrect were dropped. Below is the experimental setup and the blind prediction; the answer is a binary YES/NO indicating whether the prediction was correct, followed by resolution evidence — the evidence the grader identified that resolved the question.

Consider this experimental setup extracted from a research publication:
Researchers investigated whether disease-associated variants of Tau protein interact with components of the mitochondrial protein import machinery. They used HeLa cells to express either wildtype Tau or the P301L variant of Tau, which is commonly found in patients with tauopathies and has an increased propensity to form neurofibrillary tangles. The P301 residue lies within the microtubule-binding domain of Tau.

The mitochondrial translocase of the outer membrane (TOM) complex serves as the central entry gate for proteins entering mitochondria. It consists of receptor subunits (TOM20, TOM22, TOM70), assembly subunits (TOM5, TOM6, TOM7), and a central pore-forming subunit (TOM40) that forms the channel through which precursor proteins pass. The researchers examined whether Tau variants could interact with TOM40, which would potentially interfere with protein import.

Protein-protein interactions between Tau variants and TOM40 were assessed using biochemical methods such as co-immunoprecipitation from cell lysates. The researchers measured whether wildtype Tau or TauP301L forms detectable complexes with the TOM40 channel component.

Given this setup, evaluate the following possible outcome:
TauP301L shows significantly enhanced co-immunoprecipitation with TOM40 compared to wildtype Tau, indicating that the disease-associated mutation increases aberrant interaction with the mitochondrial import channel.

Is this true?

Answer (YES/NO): YES